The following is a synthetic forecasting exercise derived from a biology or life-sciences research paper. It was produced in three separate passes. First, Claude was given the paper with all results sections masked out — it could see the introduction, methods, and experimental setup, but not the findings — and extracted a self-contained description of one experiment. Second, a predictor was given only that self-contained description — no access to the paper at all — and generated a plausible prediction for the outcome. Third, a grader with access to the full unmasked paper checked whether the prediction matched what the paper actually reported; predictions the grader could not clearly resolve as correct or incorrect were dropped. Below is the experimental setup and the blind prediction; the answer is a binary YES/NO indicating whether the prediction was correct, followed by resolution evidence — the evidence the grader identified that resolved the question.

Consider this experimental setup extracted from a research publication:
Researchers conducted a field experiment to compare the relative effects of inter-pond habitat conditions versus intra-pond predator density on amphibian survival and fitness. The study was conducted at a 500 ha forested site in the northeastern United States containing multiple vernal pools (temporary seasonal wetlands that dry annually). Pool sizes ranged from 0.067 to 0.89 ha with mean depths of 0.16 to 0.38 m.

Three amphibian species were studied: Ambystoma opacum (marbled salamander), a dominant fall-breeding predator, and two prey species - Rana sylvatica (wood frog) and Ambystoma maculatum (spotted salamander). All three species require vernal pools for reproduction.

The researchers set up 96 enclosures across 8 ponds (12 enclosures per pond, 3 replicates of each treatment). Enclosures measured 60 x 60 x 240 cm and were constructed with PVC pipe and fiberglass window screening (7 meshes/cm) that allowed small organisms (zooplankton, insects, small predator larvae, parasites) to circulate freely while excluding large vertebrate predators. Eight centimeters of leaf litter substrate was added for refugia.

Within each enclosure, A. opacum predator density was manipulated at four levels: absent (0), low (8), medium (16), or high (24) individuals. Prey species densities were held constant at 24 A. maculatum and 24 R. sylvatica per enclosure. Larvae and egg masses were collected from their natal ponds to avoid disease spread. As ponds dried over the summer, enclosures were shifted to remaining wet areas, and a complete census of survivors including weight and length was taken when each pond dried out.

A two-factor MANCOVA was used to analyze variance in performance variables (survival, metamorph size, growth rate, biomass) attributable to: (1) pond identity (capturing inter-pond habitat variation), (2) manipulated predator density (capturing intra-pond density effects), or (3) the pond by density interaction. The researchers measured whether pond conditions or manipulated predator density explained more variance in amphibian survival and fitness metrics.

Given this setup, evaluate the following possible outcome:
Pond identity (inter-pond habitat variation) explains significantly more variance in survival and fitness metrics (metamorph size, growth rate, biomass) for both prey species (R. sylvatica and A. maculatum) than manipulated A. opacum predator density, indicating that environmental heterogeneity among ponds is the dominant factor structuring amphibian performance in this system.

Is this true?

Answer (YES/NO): NO